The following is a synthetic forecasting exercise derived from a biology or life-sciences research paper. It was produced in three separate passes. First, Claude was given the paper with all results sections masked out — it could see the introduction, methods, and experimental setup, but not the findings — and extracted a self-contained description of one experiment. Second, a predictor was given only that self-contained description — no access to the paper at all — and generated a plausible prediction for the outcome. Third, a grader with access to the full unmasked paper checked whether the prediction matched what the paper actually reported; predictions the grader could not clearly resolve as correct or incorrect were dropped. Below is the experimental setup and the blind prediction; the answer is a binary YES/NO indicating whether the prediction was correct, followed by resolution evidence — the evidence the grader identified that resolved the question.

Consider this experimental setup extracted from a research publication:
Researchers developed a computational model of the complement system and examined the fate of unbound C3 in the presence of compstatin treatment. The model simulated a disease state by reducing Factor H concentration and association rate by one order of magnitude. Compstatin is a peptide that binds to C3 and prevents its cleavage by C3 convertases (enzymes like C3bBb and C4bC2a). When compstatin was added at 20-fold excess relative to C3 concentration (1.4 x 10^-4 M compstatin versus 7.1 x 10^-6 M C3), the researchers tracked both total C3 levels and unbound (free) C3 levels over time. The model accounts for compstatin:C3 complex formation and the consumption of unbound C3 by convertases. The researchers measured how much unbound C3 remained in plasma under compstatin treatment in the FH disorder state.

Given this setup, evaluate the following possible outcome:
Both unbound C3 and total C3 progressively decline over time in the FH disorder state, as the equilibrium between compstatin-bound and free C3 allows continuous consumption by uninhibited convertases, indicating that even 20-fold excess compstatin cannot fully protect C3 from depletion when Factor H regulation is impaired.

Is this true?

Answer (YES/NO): NO